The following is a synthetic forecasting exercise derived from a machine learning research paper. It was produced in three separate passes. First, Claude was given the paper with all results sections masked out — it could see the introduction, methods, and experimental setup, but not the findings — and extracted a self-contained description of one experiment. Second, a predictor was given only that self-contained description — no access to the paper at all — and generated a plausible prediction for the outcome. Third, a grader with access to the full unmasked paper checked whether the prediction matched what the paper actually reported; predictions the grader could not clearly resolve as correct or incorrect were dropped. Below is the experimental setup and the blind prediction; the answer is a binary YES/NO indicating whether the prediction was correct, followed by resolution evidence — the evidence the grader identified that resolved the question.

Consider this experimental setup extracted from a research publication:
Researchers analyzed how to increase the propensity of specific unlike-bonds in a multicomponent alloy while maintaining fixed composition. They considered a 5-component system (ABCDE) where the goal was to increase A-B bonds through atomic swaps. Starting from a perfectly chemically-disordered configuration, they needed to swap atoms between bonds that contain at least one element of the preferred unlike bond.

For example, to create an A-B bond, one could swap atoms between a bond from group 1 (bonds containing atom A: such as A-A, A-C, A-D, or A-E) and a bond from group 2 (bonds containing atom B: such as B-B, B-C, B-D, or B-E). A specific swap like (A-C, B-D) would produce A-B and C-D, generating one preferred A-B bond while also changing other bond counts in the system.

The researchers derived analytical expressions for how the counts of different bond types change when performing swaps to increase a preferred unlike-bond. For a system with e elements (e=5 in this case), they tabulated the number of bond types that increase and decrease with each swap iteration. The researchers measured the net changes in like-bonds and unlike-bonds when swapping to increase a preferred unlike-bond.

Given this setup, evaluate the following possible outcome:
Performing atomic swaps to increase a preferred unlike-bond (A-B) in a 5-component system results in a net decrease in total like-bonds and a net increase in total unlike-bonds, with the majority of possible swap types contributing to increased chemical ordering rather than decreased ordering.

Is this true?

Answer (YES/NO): NO